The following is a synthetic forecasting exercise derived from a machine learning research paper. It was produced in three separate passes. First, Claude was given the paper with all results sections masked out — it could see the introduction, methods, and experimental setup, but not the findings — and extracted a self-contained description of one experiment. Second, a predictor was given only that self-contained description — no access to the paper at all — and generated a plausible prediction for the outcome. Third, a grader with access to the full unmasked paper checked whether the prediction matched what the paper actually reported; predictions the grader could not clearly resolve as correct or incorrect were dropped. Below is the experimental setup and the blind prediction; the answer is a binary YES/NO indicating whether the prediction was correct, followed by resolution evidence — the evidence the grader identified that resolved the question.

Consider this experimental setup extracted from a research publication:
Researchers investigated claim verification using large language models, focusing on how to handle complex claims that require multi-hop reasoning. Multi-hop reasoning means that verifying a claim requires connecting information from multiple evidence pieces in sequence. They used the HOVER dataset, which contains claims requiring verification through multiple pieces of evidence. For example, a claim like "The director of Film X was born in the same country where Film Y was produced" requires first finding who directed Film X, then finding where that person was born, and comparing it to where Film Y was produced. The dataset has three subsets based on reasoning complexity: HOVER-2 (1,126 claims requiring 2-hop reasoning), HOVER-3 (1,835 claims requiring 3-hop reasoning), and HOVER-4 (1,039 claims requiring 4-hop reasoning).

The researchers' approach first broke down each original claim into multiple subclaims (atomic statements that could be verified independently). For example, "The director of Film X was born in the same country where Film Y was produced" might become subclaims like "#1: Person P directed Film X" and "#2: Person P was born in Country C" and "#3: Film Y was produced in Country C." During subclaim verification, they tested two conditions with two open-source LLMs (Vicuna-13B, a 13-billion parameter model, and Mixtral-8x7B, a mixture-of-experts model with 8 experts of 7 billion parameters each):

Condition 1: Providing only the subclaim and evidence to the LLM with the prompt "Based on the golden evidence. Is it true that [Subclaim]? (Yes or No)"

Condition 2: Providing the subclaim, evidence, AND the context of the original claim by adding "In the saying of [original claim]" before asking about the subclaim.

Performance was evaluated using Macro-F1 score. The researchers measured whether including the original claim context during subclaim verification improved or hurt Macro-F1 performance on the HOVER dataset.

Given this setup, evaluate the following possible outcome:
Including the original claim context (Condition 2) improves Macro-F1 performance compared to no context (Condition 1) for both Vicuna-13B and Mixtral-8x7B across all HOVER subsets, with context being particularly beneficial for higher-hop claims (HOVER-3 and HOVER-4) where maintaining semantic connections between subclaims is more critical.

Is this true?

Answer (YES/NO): NO